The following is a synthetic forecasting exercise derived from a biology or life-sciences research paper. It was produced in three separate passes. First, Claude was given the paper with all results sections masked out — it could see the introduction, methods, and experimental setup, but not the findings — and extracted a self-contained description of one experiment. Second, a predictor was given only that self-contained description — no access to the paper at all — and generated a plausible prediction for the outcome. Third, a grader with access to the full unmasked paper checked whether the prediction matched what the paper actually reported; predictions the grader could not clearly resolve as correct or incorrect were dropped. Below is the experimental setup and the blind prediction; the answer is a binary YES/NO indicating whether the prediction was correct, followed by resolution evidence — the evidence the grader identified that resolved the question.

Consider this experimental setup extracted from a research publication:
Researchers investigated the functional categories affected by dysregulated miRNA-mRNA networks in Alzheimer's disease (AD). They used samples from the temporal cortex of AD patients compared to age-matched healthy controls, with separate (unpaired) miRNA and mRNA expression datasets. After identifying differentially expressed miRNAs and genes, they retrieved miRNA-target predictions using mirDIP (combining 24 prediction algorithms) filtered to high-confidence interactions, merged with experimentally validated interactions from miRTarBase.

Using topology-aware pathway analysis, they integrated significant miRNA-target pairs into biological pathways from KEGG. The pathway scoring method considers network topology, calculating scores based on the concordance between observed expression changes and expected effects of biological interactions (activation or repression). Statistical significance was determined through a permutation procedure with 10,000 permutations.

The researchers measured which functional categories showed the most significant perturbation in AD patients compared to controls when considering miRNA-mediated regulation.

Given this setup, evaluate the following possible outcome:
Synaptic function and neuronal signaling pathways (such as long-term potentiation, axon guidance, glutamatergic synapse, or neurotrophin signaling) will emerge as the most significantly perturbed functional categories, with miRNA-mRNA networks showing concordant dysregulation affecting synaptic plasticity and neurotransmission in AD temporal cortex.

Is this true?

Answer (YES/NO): NO